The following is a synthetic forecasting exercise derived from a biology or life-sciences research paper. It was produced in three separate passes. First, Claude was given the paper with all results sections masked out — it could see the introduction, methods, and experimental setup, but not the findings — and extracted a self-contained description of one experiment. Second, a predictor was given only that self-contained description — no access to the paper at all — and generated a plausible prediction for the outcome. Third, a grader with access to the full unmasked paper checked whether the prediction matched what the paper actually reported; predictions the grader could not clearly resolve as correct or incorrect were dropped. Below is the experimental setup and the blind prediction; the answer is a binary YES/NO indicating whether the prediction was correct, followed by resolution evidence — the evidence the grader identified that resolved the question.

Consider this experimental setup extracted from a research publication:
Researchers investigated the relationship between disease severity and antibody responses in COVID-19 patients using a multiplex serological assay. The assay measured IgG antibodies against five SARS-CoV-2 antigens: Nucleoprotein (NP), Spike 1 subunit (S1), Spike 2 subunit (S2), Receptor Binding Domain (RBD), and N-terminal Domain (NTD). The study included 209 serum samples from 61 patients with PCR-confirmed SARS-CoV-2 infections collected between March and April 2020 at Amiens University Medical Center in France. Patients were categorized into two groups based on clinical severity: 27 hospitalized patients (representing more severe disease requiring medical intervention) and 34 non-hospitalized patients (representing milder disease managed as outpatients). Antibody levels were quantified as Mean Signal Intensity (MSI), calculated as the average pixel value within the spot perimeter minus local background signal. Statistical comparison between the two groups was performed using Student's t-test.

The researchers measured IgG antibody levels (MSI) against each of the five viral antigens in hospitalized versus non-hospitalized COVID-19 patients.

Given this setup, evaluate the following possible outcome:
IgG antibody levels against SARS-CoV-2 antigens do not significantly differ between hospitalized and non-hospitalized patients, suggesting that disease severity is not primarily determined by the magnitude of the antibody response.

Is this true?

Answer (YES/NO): YES